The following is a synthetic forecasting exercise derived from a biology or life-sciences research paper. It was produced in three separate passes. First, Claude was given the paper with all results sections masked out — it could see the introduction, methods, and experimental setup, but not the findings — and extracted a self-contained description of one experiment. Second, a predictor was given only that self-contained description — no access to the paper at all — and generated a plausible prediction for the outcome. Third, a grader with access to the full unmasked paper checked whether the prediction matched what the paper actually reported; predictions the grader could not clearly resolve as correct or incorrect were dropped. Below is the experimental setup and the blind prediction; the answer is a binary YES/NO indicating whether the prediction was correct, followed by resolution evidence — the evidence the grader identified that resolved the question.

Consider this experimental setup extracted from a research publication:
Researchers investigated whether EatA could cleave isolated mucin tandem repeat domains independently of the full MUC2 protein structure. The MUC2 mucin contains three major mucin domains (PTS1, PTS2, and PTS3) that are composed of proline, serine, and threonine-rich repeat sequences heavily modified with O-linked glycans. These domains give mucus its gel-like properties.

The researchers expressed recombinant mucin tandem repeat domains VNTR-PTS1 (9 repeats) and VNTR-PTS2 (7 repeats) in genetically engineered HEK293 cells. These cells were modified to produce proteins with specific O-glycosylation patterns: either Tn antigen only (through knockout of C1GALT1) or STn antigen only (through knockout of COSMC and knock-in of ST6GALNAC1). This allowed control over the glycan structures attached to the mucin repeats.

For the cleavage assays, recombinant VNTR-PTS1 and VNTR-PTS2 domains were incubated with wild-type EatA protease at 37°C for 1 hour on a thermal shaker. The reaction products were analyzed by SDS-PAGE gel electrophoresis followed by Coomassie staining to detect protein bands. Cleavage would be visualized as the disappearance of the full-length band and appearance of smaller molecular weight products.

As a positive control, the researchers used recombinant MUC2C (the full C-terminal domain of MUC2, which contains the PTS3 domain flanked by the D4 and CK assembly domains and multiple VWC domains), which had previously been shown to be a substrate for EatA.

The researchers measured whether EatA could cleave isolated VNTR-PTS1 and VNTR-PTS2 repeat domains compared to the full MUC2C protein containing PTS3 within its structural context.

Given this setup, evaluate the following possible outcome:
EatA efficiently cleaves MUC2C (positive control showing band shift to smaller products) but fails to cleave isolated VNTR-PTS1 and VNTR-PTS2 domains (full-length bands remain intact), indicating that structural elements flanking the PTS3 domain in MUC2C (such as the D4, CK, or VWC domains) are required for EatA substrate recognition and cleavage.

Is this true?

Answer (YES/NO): YES